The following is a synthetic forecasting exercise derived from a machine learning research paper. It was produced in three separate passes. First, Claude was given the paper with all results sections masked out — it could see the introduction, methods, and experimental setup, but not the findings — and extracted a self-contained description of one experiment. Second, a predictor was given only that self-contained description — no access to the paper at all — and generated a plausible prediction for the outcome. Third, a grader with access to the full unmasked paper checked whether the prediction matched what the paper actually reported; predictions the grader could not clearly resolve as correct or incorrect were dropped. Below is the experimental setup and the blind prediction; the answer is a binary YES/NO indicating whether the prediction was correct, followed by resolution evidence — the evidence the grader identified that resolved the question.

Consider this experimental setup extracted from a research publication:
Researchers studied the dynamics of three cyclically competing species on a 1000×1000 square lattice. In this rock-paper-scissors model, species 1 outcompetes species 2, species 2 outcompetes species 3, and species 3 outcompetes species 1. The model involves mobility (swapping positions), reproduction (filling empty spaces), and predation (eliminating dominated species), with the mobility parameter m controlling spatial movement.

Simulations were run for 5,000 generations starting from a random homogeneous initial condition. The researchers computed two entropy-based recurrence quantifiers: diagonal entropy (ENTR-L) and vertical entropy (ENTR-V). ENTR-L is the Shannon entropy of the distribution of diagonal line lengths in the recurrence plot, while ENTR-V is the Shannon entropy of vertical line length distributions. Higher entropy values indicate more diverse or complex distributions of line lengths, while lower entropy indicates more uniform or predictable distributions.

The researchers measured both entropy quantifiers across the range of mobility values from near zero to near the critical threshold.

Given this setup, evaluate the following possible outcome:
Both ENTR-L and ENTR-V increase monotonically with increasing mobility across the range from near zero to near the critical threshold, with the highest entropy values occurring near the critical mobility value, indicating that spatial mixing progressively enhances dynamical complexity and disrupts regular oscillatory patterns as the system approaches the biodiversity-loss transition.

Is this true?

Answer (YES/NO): NO